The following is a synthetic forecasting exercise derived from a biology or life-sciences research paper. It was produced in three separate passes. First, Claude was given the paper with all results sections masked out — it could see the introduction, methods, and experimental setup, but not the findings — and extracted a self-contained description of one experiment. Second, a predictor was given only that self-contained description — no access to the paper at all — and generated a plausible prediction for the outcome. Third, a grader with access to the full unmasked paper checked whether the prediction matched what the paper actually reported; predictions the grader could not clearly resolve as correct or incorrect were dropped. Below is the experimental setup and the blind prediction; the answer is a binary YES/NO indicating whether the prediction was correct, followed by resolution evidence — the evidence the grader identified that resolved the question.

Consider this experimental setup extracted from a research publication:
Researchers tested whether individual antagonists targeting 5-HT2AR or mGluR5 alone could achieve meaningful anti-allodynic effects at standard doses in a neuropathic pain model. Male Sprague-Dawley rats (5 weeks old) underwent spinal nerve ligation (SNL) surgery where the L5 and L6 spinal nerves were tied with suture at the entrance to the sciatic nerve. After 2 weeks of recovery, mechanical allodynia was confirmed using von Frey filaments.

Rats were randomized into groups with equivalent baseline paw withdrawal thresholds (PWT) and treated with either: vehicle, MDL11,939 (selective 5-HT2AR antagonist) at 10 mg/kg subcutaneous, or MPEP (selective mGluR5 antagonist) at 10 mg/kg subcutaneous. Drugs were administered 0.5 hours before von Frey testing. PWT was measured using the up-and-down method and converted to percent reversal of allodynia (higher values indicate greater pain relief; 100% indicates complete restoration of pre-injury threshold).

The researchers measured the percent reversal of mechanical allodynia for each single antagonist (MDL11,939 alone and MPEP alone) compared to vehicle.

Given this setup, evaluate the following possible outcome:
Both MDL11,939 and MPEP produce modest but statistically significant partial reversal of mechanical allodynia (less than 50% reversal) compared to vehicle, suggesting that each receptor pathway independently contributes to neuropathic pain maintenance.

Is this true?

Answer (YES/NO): NO